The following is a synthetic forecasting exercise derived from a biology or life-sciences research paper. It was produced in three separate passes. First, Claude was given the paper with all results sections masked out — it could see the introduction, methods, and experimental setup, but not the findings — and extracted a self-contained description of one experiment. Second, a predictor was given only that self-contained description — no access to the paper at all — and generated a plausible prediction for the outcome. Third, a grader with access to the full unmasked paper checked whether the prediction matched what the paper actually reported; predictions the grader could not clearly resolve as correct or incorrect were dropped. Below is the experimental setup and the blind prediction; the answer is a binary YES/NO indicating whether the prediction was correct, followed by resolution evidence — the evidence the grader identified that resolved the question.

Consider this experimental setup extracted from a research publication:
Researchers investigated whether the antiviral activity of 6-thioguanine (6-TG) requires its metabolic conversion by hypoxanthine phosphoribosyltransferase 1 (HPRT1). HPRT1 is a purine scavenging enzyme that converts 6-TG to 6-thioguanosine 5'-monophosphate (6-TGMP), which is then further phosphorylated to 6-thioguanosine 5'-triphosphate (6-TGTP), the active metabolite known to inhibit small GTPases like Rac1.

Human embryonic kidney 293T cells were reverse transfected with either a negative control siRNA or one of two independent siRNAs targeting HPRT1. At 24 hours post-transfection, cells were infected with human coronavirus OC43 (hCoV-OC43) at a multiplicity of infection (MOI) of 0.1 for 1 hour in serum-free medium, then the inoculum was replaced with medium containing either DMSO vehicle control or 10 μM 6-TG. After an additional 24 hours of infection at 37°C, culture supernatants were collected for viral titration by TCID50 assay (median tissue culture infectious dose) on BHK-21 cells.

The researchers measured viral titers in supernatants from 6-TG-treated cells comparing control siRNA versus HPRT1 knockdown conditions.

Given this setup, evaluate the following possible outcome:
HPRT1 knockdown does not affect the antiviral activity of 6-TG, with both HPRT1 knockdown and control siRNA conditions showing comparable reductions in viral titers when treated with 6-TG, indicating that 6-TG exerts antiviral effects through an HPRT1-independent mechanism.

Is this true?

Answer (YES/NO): NO